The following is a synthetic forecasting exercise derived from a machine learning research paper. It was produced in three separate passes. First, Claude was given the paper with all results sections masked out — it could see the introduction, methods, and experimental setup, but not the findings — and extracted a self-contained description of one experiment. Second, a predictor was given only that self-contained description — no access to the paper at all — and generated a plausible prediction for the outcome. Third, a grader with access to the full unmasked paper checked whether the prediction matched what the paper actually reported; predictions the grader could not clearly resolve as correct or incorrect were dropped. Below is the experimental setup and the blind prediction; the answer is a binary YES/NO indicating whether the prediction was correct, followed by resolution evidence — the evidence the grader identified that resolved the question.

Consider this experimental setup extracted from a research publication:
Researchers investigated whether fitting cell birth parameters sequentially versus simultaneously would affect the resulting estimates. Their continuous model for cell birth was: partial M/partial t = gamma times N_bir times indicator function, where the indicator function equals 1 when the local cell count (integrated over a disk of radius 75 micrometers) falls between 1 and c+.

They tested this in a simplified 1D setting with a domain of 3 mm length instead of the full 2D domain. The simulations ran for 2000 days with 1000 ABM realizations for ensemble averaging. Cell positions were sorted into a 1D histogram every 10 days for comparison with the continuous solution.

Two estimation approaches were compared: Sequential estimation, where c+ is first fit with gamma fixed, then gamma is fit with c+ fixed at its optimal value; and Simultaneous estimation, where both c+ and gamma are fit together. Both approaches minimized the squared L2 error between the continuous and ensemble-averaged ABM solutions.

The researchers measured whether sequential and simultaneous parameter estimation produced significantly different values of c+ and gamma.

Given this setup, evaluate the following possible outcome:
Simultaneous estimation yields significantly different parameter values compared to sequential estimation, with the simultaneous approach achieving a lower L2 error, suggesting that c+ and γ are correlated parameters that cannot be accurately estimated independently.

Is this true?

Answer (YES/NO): NO